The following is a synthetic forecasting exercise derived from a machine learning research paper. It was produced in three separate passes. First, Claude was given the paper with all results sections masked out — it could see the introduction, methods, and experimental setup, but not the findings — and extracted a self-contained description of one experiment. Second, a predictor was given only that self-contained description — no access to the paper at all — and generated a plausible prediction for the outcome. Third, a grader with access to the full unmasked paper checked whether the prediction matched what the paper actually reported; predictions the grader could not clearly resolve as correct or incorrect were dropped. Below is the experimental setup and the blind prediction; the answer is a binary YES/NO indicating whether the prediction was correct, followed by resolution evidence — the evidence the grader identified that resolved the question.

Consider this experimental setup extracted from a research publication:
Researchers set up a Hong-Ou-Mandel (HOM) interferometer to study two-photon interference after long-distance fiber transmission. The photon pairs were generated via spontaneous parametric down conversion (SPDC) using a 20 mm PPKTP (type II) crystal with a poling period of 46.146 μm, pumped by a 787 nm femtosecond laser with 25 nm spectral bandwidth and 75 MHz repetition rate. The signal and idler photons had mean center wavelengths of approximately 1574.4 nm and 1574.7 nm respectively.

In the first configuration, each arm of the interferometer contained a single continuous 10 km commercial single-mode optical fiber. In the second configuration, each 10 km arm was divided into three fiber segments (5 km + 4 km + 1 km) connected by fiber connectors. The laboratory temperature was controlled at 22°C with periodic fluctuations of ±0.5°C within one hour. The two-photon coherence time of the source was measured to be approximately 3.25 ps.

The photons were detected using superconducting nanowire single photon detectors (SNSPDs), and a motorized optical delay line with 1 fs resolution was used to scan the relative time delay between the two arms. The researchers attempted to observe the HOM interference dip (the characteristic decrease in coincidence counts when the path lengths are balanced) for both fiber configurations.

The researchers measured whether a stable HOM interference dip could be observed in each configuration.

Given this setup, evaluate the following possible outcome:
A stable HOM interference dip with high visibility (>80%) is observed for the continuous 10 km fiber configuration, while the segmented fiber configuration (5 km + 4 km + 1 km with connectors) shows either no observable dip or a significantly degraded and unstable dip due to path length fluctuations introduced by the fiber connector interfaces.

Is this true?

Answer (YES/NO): NO